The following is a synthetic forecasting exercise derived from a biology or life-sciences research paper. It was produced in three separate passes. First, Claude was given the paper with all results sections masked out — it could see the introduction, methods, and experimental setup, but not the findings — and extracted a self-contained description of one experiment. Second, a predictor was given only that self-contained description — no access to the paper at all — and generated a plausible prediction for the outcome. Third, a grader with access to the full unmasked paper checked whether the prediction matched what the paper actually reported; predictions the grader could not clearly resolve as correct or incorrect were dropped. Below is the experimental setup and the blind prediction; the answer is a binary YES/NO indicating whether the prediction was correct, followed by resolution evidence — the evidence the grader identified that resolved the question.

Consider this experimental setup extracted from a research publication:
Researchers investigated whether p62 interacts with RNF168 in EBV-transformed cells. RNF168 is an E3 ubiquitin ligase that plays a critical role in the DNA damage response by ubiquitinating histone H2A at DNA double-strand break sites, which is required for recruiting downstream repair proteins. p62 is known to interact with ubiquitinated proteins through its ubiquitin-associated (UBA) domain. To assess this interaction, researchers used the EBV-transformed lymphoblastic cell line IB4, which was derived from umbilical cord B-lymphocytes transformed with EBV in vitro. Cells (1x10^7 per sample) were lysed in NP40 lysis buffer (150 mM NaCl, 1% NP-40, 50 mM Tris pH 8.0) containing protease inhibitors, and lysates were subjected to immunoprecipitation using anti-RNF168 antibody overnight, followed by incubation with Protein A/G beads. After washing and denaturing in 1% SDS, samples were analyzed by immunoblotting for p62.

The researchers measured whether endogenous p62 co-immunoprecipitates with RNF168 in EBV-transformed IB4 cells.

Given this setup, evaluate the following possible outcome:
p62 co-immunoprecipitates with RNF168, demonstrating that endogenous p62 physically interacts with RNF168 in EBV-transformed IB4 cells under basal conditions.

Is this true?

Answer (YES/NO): NO